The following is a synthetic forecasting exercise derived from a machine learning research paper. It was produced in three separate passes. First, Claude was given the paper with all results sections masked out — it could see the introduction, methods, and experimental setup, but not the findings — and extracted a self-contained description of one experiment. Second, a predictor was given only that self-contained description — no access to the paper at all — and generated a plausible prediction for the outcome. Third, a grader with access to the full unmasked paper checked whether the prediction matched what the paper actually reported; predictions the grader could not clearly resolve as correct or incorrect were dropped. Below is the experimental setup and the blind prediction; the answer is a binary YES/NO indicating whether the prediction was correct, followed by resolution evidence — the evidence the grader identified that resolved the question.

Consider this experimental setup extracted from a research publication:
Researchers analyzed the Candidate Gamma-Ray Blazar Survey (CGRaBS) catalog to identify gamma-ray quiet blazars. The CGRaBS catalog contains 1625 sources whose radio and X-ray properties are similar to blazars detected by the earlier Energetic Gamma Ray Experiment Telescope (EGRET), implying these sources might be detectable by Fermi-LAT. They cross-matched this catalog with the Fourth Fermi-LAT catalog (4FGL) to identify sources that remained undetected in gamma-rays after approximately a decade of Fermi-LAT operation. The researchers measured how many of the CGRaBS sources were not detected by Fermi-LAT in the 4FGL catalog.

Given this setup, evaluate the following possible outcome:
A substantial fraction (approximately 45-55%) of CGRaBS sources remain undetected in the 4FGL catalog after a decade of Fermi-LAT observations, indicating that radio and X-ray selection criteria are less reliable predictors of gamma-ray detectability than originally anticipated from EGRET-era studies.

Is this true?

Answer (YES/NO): YES